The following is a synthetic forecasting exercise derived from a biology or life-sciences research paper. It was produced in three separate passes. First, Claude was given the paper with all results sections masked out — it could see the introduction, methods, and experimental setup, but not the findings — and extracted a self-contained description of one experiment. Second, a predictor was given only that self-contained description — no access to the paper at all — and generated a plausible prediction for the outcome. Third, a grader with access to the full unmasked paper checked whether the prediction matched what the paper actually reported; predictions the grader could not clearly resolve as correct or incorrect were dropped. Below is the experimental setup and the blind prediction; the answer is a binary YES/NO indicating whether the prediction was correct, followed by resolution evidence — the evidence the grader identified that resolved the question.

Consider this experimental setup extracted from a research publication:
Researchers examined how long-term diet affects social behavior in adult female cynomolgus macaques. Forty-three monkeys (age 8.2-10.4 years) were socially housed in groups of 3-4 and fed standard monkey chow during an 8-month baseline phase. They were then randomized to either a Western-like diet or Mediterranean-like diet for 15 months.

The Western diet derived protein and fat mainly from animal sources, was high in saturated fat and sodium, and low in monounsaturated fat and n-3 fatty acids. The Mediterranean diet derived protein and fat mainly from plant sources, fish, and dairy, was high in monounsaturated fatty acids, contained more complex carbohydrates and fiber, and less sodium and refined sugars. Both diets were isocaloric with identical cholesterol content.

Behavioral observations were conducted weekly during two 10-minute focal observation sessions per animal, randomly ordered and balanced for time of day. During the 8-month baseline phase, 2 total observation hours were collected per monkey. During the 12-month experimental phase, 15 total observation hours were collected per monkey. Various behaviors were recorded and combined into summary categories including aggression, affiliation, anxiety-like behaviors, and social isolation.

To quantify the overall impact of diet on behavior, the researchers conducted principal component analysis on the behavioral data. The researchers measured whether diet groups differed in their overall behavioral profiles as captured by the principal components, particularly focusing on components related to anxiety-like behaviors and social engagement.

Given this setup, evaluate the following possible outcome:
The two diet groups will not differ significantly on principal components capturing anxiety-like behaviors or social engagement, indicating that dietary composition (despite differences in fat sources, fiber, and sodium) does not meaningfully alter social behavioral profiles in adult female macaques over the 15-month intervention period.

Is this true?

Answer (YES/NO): NO